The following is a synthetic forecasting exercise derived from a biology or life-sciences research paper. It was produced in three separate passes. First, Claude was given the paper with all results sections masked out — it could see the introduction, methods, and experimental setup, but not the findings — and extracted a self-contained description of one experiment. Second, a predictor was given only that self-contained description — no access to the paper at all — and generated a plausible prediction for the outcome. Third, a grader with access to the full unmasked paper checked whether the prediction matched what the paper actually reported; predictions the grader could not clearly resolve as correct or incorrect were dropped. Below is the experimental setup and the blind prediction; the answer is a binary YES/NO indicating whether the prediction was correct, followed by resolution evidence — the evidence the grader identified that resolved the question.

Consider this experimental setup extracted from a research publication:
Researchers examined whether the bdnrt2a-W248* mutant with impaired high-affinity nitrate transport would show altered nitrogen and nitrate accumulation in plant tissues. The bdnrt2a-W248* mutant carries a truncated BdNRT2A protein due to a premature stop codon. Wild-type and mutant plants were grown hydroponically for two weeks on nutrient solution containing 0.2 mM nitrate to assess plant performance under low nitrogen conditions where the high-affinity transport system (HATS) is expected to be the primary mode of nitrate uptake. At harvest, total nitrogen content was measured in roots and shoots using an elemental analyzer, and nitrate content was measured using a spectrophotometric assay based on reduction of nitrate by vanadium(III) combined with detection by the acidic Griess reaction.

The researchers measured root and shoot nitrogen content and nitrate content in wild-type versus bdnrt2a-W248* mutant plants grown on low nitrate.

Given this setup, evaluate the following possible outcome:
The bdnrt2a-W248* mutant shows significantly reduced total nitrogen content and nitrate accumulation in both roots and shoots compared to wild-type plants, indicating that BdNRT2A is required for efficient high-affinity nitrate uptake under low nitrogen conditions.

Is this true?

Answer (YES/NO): NO